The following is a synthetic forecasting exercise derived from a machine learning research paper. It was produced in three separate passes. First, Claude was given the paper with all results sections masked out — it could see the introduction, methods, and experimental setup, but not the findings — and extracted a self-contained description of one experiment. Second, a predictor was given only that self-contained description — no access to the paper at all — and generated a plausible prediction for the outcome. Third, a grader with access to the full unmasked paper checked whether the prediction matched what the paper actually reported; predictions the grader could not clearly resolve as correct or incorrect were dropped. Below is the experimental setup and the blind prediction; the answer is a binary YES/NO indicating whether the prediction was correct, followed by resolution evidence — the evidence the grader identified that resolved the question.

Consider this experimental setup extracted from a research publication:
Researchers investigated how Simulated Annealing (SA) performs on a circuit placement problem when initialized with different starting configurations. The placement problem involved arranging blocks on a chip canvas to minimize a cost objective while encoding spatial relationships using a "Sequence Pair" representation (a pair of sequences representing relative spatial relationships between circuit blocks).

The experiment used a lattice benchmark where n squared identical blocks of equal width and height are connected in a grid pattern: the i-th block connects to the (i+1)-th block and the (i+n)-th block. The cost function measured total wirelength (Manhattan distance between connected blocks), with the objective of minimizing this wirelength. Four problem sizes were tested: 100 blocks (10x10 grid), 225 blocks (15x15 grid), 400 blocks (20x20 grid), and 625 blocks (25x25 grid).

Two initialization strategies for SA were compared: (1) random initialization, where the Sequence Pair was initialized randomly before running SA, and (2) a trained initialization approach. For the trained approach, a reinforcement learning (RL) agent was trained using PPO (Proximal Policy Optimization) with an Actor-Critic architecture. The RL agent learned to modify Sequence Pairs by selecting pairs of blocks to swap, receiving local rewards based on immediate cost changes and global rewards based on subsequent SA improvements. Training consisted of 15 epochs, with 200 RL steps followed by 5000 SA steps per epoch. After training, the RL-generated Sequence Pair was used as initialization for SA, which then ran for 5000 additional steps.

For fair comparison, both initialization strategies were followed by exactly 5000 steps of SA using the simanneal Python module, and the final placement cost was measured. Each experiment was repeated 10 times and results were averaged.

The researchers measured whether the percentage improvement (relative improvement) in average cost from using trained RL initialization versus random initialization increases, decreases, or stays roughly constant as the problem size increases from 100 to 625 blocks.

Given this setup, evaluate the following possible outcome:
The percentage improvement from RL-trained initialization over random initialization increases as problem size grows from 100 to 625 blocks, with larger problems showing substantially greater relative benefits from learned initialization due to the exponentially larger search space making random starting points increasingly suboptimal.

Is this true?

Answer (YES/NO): NO